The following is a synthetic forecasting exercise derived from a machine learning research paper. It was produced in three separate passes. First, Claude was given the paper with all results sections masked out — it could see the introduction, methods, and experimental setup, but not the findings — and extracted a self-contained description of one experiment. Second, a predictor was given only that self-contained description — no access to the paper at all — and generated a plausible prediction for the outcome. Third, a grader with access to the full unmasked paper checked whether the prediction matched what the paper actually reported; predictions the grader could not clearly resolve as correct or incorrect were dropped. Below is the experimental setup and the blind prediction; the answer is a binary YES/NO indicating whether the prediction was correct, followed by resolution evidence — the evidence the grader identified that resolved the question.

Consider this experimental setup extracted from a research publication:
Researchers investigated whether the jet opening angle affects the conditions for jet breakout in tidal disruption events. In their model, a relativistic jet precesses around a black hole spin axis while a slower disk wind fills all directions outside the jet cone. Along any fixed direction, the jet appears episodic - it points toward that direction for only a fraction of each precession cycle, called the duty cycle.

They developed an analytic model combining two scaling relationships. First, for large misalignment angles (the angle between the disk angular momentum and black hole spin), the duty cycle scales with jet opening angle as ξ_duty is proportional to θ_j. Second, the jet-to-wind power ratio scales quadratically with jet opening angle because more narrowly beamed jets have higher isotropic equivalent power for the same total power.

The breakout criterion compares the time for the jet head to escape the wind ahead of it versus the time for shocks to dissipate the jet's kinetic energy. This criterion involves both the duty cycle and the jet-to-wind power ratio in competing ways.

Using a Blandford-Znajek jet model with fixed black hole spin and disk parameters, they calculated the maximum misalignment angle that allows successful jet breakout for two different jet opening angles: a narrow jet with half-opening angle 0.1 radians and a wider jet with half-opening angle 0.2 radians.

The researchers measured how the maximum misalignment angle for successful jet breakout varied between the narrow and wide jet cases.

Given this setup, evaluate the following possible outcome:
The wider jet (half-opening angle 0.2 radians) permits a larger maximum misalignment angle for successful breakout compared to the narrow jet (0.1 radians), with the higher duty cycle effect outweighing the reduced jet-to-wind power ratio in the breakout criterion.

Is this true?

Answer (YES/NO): NO